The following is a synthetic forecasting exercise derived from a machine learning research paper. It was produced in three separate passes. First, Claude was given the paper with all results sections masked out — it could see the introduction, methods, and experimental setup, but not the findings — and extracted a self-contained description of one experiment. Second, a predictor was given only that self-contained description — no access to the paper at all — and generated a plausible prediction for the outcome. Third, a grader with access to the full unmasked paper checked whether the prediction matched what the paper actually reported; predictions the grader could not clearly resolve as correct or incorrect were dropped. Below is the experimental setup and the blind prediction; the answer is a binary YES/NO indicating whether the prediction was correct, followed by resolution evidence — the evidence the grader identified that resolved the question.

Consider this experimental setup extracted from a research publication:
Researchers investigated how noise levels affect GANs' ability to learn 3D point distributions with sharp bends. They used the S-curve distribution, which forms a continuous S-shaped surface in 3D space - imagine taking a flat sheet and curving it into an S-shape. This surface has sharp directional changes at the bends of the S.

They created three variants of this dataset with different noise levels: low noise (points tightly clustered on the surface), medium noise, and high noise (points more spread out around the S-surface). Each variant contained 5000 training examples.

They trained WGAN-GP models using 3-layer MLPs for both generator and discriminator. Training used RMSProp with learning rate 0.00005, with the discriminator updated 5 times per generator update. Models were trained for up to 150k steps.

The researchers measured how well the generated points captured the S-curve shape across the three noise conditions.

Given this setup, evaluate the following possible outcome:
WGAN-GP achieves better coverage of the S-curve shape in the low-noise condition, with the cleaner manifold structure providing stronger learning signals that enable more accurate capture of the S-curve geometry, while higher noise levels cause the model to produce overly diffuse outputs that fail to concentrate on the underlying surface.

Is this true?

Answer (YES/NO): NO